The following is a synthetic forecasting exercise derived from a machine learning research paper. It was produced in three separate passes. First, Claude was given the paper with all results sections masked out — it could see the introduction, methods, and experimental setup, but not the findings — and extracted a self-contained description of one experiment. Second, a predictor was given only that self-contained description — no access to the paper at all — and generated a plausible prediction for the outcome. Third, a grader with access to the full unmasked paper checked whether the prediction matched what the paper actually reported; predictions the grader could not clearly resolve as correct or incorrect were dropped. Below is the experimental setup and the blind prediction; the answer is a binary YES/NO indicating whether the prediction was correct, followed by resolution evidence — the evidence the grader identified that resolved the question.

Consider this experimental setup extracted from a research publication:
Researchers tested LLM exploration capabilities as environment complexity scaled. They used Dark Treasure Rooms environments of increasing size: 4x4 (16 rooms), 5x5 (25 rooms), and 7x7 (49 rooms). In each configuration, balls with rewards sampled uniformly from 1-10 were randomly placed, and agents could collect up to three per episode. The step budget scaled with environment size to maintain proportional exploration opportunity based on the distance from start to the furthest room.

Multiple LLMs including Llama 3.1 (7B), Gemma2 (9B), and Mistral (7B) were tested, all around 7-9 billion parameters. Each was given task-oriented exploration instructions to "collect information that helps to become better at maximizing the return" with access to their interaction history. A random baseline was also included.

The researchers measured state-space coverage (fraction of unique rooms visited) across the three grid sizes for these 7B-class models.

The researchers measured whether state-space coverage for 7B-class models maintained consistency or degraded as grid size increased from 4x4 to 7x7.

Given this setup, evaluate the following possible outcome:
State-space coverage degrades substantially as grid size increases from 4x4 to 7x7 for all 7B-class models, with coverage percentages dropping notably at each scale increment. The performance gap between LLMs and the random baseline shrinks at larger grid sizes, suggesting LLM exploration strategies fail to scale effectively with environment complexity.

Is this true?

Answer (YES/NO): NO